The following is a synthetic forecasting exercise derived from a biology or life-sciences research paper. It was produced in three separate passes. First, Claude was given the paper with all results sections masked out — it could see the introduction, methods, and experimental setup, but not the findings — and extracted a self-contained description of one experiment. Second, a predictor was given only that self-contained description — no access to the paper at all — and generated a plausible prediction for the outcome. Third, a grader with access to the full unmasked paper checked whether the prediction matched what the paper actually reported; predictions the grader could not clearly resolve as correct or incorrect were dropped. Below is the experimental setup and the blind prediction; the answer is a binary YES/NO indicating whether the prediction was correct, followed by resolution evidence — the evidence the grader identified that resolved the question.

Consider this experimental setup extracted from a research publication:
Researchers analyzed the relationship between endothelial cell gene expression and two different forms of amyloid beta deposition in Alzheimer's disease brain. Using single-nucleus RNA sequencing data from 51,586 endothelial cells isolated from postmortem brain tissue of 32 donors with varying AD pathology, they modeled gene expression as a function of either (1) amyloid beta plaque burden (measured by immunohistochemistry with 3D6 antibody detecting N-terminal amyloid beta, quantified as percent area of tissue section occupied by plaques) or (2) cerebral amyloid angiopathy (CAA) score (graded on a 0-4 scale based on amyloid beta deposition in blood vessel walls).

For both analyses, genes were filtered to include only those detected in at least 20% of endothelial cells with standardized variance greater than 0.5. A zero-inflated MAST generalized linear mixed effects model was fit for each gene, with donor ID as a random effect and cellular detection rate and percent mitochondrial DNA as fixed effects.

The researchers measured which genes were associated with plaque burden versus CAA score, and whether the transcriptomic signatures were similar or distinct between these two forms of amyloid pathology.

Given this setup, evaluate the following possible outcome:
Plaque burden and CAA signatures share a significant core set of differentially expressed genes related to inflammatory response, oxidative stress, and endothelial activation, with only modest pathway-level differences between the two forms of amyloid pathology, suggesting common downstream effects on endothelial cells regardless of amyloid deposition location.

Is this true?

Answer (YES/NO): NO